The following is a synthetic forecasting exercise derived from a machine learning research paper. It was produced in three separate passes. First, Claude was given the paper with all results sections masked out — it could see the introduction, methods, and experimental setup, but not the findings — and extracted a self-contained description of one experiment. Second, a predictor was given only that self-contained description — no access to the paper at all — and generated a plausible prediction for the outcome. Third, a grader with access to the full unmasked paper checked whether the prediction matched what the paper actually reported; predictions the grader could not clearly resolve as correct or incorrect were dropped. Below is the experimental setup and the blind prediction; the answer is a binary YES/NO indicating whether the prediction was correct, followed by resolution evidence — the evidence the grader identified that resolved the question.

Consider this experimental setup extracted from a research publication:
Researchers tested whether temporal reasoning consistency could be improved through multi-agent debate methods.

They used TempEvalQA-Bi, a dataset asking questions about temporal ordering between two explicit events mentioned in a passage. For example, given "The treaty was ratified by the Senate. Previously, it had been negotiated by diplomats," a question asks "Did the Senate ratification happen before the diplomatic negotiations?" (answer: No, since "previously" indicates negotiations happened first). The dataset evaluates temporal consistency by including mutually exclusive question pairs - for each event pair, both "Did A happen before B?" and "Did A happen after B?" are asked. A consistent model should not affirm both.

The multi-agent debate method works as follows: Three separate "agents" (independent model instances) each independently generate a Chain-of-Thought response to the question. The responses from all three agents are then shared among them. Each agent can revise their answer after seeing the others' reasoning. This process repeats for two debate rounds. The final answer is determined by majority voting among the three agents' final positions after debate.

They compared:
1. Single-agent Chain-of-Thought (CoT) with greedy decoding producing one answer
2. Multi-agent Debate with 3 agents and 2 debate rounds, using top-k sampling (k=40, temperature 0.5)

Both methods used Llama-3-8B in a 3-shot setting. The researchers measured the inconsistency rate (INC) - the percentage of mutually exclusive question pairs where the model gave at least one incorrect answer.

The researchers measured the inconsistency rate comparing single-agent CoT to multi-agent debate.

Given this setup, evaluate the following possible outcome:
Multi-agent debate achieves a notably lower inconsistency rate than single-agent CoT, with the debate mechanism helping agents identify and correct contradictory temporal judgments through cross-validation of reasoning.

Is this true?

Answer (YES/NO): NO